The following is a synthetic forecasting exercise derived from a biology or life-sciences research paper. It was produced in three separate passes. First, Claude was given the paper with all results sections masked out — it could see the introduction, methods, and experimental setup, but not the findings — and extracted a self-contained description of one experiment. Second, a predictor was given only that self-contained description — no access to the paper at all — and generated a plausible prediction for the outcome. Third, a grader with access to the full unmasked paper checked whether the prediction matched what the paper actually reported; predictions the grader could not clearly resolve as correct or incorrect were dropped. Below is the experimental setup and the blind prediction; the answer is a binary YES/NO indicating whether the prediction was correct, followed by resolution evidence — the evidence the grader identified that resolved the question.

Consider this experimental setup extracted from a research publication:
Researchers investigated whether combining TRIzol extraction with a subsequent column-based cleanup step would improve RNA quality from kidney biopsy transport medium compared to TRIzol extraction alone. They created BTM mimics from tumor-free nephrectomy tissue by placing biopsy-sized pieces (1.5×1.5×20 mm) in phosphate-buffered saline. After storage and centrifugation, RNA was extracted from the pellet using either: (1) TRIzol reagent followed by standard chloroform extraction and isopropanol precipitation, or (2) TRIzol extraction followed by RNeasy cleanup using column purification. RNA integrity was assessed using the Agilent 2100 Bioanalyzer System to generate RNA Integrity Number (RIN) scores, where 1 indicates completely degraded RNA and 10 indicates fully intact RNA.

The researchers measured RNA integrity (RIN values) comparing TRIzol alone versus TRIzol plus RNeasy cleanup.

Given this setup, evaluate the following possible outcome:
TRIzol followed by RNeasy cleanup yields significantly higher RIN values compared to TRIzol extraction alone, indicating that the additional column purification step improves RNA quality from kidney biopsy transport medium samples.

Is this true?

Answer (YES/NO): YES